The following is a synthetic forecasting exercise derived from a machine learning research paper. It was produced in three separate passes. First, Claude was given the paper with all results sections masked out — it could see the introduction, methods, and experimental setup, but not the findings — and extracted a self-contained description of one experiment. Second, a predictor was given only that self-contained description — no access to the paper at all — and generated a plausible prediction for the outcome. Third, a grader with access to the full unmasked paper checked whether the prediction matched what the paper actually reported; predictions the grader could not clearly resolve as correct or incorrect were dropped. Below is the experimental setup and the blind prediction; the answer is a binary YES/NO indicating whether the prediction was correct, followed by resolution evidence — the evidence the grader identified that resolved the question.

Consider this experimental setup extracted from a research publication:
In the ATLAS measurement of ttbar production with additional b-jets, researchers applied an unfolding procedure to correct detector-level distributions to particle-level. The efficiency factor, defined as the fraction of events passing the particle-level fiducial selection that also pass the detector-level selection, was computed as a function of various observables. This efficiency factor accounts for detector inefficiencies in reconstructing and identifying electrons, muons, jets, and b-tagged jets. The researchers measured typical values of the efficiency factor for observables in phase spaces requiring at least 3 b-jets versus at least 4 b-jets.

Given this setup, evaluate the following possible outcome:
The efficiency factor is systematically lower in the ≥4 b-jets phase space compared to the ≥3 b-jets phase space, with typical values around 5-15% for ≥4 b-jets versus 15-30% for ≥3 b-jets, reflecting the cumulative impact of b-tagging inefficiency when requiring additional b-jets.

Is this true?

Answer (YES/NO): NO